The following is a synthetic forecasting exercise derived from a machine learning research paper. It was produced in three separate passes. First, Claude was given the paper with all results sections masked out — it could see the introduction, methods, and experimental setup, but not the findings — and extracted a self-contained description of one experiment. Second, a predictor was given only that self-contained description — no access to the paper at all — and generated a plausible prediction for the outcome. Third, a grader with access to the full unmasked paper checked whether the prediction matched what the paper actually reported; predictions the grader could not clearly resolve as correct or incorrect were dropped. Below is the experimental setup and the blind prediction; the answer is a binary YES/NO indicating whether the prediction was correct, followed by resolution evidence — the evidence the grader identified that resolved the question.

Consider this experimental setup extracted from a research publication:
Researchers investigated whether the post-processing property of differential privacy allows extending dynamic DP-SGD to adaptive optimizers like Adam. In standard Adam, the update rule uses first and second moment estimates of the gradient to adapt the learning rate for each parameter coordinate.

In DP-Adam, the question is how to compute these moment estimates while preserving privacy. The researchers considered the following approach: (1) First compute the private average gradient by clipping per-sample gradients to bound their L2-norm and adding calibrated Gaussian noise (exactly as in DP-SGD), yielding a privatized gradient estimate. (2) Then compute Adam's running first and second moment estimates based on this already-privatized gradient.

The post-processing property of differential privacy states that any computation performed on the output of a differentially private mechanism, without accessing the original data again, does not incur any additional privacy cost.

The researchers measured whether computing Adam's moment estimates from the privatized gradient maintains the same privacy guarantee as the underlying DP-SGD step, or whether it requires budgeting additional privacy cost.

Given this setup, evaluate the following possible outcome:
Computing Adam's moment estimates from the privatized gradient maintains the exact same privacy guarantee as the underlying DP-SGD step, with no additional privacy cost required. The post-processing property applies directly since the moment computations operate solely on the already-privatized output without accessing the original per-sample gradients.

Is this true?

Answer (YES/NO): YES